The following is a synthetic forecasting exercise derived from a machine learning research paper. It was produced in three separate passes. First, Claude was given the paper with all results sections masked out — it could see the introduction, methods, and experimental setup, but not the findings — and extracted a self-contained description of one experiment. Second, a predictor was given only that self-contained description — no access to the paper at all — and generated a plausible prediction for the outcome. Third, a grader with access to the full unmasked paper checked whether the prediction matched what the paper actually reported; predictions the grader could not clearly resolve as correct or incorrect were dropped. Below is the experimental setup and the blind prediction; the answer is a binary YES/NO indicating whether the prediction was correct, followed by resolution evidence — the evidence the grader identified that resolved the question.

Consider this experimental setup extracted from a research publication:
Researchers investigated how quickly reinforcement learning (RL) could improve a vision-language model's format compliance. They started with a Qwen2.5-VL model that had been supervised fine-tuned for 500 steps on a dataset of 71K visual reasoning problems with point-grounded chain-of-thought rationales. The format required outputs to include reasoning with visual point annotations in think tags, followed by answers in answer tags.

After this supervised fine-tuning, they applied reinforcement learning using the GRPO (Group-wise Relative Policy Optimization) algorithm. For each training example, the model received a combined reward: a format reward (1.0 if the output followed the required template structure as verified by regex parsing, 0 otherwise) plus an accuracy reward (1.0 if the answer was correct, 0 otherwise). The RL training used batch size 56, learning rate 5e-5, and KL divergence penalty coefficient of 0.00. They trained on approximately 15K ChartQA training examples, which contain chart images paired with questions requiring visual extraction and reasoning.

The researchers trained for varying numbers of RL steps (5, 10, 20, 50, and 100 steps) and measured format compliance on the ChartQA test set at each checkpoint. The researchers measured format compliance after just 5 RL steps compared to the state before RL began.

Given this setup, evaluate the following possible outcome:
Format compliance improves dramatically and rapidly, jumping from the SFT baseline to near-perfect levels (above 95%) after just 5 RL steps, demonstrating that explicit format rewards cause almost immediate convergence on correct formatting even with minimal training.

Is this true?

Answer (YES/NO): YES